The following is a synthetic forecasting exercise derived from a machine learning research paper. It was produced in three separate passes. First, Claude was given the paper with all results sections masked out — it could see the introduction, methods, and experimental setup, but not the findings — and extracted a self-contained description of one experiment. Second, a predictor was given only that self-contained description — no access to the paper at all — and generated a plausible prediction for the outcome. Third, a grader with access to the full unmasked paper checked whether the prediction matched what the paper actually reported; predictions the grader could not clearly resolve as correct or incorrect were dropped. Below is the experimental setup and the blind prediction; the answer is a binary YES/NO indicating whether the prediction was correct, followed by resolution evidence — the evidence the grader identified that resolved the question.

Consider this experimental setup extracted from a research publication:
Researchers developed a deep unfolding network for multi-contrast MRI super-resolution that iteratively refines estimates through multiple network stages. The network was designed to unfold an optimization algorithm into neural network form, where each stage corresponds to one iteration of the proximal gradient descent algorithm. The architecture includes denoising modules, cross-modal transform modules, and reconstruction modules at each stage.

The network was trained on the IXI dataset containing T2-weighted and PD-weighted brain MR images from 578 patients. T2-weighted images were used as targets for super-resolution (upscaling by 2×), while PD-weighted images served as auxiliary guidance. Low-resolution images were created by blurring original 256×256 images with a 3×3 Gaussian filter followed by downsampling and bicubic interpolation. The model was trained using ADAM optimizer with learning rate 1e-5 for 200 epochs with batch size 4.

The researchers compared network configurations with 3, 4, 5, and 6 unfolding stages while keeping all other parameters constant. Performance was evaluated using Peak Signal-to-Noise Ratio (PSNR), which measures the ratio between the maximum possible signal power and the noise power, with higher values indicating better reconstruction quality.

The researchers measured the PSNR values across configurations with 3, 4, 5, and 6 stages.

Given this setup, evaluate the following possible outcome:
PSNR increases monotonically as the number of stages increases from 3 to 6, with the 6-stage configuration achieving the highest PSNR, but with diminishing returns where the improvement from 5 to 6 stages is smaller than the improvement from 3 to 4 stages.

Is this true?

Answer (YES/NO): YES